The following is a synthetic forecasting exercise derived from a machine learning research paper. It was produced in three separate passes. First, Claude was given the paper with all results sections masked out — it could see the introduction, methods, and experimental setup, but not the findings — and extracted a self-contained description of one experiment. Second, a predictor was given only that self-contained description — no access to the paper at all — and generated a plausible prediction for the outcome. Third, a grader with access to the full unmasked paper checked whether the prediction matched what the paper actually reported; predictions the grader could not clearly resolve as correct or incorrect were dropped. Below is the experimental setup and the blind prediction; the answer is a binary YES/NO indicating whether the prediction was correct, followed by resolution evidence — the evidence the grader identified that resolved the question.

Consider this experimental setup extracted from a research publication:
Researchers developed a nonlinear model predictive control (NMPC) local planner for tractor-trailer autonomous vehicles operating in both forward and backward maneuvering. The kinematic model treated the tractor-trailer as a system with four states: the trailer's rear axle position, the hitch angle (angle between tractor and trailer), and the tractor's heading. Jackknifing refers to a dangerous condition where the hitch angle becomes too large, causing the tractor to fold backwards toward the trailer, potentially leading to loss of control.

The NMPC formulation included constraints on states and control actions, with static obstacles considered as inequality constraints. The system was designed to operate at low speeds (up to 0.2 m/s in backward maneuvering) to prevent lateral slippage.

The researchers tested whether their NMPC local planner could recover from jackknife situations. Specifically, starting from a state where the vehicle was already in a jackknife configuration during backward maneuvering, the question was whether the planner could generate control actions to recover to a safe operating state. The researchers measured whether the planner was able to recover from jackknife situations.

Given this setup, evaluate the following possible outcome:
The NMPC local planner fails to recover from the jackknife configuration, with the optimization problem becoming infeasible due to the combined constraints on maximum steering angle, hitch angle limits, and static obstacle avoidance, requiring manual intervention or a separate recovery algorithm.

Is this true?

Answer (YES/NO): NO